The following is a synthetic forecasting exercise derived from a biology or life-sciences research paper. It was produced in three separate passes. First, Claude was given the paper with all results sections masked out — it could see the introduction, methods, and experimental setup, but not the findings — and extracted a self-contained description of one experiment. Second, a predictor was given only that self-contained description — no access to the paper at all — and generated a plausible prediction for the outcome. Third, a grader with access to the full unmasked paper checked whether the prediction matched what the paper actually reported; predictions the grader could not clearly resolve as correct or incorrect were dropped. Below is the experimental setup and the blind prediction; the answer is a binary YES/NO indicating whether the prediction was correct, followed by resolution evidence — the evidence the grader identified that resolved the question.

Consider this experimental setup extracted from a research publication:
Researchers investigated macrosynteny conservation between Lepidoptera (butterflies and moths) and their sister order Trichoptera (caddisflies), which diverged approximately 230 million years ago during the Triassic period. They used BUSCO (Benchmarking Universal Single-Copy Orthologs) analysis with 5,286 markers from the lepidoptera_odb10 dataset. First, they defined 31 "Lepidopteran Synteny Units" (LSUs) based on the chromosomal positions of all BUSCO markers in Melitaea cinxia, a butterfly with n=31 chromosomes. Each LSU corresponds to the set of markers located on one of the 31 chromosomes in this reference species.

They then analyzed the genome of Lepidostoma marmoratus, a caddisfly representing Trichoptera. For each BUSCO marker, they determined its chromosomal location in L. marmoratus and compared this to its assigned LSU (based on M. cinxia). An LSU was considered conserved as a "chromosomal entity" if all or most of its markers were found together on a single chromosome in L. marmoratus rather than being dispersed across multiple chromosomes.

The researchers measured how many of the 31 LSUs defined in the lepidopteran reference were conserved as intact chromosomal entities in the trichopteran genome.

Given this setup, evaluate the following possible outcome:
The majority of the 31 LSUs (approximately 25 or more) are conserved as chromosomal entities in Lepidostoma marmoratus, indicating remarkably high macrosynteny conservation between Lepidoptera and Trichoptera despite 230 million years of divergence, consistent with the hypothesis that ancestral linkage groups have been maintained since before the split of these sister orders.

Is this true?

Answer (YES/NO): NO